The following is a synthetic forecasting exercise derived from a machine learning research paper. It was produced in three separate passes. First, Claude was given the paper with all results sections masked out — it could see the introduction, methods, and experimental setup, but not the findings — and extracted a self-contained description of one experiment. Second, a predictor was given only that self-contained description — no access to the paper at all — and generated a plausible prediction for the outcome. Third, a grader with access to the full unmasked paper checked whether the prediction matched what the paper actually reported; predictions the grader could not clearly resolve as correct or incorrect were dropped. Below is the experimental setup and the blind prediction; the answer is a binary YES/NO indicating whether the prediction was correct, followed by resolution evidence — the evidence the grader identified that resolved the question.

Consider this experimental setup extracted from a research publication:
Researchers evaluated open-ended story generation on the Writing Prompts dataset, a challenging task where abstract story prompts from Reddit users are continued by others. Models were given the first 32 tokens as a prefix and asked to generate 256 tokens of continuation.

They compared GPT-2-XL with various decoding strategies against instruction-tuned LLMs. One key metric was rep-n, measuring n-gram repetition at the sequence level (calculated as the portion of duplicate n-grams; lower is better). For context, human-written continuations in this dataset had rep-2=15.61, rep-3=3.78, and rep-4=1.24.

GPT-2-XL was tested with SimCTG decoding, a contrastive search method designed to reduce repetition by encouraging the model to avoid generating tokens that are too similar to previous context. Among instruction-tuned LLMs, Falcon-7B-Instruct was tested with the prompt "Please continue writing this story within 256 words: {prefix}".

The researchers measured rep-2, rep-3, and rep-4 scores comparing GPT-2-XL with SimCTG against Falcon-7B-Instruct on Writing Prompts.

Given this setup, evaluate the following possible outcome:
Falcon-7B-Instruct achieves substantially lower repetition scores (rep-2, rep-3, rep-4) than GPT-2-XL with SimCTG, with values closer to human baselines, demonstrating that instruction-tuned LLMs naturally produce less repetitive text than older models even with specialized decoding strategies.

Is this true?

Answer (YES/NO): NO